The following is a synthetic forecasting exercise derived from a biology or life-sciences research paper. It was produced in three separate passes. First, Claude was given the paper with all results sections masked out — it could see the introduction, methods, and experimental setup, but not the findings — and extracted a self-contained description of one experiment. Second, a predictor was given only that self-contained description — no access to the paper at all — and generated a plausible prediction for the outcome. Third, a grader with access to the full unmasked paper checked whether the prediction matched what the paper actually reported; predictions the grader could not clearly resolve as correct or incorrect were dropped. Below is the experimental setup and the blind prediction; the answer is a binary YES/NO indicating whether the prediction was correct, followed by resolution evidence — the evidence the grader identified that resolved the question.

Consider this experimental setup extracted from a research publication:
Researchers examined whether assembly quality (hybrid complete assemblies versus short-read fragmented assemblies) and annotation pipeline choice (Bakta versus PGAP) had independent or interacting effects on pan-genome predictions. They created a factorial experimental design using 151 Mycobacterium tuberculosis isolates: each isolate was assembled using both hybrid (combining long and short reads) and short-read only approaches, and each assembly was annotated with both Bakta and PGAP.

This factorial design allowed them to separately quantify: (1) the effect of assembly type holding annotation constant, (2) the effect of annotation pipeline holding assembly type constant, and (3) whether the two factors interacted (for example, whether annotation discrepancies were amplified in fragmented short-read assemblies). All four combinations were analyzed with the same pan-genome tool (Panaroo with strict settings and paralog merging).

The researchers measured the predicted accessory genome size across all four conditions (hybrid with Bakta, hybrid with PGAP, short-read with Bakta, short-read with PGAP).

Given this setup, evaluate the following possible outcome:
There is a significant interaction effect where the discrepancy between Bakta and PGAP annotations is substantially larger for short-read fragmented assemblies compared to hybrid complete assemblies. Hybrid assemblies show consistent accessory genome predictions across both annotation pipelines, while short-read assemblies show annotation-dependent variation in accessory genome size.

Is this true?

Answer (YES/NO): NO